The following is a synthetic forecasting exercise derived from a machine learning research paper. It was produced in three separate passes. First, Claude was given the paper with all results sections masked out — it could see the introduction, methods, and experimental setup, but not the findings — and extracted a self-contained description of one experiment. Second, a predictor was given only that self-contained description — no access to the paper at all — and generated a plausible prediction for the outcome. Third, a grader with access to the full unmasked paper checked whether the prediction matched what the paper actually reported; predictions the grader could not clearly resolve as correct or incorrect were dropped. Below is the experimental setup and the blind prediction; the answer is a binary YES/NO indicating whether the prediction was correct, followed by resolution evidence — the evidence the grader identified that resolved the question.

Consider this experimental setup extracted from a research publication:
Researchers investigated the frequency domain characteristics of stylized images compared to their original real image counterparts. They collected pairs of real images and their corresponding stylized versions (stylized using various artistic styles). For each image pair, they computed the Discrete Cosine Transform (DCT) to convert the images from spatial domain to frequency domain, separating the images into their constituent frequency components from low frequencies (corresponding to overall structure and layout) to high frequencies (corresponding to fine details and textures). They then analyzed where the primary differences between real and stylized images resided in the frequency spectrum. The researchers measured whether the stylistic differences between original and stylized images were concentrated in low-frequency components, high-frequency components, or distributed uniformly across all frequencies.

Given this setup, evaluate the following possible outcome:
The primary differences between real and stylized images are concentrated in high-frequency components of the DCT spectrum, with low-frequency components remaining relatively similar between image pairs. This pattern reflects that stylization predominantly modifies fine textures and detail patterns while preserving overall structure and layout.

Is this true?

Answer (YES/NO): YES